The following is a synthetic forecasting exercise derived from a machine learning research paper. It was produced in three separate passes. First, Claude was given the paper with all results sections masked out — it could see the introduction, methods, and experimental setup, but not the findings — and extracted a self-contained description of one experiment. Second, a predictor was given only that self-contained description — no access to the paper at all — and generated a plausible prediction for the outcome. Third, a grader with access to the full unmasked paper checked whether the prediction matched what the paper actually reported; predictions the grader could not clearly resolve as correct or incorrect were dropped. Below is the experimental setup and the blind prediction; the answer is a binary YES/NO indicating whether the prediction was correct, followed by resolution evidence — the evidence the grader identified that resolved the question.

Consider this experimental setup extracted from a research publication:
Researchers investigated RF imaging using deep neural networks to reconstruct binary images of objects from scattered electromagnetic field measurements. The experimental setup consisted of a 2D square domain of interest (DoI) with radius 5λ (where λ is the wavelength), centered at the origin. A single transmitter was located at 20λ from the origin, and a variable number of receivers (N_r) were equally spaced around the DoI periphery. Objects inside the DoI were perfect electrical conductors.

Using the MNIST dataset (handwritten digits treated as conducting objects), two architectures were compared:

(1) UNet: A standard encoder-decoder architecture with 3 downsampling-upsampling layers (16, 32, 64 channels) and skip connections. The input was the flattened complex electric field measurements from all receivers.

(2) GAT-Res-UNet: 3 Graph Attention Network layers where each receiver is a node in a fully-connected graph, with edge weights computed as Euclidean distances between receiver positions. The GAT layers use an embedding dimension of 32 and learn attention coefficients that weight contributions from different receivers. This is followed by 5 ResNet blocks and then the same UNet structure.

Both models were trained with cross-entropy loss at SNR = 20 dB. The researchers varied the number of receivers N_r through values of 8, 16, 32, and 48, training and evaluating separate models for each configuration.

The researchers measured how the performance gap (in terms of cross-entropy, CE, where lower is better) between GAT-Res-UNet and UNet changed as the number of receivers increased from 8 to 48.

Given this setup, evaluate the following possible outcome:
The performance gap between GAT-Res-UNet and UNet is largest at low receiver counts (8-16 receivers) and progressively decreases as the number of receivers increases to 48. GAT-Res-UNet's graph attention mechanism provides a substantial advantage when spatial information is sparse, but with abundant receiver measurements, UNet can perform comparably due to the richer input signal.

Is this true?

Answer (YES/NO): NO